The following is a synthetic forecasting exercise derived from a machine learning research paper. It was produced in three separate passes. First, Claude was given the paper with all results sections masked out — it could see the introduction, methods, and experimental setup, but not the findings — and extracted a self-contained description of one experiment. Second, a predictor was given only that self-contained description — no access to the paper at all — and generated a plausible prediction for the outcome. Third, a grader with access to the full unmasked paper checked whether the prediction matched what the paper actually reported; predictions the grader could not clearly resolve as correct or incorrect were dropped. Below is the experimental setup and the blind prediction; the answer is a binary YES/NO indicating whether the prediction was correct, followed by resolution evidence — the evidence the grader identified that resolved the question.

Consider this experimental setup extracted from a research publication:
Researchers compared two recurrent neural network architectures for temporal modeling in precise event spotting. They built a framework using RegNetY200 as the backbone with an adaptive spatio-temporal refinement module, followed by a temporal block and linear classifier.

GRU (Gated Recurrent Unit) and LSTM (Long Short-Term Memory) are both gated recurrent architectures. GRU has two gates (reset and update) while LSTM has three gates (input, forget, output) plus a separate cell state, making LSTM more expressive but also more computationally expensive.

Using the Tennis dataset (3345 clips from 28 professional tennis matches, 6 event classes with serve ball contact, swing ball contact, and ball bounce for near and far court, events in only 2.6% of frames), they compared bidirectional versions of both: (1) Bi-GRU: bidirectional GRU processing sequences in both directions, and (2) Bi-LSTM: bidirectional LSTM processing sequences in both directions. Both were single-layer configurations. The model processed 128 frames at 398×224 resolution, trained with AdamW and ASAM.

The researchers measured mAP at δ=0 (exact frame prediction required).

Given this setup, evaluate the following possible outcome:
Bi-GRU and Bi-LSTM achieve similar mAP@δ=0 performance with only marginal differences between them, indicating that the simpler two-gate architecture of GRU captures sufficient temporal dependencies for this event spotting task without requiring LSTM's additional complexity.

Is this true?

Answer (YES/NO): NO